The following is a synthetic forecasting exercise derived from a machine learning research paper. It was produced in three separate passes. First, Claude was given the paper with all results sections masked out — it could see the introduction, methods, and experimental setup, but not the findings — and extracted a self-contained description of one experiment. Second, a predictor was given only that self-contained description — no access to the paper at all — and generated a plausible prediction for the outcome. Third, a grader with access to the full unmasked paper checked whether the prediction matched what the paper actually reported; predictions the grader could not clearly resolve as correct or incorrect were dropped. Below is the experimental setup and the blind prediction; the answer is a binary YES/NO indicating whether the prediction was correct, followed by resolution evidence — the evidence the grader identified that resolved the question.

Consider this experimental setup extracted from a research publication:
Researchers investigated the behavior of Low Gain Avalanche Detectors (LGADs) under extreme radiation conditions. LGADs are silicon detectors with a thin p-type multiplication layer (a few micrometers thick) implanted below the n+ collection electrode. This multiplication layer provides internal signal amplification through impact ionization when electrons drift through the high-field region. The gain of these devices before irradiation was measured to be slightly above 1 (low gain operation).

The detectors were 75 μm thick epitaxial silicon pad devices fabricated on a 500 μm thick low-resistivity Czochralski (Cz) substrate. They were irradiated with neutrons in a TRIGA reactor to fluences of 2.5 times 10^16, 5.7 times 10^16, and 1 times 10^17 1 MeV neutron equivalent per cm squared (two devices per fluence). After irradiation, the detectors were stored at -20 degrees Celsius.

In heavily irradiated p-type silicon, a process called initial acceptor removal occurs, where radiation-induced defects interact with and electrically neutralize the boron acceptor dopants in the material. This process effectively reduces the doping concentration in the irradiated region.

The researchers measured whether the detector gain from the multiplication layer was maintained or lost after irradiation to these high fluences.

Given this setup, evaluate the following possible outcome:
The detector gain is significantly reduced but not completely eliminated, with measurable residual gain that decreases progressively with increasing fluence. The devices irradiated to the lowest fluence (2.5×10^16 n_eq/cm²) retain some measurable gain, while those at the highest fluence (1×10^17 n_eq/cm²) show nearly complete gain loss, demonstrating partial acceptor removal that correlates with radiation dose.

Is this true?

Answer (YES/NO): NO